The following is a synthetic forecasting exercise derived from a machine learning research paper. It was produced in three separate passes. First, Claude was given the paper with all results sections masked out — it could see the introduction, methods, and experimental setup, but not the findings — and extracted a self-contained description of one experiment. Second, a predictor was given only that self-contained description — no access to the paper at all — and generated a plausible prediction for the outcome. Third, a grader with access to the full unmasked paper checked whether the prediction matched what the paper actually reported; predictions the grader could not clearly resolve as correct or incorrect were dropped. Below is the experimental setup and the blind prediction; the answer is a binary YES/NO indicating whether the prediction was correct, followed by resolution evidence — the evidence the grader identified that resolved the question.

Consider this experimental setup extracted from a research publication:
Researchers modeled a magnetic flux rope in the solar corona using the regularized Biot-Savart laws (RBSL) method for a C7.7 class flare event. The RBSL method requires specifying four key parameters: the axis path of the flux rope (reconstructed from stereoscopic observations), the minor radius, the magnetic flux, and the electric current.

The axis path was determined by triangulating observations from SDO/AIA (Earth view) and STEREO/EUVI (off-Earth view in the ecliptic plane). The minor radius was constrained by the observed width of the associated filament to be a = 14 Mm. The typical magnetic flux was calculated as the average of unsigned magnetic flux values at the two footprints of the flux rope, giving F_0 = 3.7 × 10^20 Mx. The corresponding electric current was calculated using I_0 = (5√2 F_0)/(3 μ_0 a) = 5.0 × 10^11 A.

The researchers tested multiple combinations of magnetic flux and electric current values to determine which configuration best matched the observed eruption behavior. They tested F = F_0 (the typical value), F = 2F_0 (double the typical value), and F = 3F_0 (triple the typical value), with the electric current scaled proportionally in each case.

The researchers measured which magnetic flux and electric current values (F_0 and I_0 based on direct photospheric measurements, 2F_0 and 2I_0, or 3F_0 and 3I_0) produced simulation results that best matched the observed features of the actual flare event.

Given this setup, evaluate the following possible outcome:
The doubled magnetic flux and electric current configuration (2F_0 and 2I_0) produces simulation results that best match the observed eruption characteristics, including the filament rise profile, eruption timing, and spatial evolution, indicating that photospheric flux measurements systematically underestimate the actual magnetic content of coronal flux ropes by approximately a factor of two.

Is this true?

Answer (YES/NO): NO